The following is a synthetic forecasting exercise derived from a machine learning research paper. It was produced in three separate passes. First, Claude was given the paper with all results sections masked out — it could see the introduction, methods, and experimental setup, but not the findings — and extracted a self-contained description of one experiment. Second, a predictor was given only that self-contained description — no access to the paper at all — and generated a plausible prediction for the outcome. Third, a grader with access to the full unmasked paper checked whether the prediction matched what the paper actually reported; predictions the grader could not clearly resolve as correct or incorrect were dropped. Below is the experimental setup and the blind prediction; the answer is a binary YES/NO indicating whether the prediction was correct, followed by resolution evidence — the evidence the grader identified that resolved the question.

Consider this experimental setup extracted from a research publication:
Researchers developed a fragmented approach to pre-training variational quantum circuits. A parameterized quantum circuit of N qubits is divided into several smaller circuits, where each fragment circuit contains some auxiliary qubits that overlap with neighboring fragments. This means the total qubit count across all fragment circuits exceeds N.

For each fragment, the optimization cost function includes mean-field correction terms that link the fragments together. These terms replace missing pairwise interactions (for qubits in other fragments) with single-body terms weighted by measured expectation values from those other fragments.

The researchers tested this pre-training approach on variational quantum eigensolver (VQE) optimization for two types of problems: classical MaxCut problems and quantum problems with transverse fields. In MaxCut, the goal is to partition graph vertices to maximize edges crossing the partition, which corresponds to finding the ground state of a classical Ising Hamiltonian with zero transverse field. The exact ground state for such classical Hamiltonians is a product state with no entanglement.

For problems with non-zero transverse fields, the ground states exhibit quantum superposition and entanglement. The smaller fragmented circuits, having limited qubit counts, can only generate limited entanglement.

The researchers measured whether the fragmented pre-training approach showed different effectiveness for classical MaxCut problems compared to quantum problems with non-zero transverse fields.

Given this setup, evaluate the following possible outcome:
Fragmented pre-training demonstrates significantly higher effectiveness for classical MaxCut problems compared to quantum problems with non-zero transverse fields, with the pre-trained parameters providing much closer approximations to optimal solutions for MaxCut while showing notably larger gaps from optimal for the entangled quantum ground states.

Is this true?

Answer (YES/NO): YES